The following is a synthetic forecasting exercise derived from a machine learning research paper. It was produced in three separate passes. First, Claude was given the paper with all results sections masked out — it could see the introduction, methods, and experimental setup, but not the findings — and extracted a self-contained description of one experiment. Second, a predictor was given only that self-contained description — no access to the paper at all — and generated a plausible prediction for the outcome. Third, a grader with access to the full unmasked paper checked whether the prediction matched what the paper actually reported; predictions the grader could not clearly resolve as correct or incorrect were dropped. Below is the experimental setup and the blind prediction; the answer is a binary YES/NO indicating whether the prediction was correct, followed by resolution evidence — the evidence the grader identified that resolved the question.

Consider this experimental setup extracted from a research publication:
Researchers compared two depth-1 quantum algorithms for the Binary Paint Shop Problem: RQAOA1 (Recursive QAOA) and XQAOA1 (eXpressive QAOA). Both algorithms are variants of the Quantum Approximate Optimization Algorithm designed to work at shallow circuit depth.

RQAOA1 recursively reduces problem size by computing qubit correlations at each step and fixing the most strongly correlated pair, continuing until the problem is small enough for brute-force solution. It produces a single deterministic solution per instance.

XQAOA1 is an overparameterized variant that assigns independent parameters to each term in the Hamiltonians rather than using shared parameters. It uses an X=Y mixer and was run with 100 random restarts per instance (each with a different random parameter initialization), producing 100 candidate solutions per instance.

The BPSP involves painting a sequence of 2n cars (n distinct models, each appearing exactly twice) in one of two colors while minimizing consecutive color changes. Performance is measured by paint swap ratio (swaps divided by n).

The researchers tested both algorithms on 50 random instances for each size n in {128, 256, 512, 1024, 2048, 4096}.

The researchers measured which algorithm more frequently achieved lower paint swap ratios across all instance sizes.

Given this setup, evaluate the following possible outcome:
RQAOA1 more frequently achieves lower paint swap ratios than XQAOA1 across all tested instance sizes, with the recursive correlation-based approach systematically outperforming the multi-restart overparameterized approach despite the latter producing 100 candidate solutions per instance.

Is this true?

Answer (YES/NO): NO